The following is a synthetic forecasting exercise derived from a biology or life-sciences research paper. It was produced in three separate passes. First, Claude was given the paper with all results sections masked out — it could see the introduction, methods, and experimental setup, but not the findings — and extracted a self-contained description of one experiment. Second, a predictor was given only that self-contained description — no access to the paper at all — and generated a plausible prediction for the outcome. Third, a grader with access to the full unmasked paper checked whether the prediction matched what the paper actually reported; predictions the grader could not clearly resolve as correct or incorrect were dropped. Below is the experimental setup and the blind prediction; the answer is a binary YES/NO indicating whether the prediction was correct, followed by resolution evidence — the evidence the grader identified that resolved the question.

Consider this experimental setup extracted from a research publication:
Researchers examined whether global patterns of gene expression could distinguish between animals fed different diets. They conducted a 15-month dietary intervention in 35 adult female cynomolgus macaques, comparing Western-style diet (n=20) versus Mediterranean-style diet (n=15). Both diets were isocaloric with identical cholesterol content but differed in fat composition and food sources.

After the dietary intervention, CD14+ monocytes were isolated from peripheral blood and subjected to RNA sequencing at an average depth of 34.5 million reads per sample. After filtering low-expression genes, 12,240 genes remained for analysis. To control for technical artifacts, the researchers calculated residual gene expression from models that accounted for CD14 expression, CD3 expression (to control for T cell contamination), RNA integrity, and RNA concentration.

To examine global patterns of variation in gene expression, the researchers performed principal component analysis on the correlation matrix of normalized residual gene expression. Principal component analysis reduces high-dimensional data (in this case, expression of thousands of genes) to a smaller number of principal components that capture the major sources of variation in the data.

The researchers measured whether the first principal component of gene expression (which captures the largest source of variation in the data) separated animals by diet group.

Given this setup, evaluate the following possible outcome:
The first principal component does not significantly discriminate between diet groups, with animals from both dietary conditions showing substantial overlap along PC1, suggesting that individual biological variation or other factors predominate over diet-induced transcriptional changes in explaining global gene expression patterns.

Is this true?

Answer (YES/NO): NO